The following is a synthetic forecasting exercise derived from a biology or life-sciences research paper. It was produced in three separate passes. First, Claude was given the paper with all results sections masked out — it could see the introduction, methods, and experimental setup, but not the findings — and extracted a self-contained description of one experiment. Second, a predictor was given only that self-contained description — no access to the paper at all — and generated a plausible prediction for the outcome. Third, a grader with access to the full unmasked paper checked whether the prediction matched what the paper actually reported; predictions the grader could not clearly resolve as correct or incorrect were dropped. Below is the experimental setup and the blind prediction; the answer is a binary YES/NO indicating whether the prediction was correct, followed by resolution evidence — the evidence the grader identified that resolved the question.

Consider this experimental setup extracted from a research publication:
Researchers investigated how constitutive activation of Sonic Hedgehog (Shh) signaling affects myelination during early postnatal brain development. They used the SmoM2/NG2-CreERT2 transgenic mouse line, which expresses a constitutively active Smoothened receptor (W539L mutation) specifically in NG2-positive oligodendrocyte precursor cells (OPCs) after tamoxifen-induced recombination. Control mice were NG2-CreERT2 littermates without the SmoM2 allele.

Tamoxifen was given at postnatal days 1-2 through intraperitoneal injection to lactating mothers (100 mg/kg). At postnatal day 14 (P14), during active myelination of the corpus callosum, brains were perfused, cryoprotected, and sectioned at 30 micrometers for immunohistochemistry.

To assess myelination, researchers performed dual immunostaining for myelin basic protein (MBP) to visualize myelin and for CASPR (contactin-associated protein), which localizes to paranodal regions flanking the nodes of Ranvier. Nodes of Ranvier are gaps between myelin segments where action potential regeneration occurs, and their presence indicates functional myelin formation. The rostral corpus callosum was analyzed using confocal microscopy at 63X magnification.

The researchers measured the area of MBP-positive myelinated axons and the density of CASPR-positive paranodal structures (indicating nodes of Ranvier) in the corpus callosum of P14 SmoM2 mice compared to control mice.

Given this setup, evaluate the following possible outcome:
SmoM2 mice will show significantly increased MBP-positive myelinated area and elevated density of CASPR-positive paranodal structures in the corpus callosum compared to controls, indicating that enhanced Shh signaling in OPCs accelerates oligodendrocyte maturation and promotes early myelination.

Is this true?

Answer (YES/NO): NO